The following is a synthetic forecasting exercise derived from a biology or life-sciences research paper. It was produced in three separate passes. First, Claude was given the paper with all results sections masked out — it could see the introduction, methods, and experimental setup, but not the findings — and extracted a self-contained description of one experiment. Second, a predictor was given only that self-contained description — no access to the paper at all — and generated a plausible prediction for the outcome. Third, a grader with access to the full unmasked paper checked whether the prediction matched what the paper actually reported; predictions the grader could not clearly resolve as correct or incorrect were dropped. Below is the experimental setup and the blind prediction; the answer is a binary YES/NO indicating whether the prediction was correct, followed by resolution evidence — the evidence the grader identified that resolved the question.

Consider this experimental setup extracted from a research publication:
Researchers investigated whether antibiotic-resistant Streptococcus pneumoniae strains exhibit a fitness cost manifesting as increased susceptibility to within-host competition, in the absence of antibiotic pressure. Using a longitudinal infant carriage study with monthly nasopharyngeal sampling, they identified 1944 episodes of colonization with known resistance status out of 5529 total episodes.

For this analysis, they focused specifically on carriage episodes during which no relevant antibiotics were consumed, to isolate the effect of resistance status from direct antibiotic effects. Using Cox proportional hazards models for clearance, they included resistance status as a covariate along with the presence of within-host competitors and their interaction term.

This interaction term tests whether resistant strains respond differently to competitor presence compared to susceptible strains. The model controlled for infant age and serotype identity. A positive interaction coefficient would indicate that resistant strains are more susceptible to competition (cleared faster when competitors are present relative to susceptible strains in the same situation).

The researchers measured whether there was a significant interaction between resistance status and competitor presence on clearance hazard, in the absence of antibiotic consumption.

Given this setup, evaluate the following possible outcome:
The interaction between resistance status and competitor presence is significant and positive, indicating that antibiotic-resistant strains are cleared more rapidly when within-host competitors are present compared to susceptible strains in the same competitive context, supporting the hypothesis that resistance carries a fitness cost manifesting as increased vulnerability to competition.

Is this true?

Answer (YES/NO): NO